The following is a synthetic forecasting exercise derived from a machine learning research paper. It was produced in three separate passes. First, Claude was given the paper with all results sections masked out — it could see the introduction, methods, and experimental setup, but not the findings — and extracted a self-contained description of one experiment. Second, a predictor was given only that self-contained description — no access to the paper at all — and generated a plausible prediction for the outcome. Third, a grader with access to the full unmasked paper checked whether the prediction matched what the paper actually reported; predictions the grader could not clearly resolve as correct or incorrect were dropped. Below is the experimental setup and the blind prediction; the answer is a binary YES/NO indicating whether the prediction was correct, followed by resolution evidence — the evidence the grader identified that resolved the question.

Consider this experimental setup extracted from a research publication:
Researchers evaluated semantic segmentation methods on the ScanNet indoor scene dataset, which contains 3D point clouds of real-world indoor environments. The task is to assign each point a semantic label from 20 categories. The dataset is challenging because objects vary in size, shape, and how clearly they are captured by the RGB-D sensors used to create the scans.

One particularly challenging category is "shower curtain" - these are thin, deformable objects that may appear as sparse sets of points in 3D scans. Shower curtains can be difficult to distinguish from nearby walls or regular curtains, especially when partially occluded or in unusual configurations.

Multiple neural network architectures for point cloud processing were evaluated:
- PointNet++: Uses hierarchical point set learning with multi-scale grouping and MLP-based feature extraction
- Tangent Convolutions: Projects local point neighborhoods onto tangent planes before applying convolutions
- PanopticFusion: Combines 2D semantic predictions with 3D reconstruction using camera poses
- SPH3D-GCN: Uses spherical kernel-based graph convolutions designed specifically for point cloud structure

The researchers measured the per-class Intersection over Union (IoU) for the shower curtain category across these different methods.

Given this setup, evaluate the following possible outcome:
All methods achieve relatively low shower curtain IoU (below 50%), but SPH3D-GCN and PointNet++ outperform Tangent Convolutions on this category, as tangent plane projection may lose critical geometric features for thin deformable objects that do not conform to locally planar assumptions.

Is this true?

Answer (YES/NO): NO